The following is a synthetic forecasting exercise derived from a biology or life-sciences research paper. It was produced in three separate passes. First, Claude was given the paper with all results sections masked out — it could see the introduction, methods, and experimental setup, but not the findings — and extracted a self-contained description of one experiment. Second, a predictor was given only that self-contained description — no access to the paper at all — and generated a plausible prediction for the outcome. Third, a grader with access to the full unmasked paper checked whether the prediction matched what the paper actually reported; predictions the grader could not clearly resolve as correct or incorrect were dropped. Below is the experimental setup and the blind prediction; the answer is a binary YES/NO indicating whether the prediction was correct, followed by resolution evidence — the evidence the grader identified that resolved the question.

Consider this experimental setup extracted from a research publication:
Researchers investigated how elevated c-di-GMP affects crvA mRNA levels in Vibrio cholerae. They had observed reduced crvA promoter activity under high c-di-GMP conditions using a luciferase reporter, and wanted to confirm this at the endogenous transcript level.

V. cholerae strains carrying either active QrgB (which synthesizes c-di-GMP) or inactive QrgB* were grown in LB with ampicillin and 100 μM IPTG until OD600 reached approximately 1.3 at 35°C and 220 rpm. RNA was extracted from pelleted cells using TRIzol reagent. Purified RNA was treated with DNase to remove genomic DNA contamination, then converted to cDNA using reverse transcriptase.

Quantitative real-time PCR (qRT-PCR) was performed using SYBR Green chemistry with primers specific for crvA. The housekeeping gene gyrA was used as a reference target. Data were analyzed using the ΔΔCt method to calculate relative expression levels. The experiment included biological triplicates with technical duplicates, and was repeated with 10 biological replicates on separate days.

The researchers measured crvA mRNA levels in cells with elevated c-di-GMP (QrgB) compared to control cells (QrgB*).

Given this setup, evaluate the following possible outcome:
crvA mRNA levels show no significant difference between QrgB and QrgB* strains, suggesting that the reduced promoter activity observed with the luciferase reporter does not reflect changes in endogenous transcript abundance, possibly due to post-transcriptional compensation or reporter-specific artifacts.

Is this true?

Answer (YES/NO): NO